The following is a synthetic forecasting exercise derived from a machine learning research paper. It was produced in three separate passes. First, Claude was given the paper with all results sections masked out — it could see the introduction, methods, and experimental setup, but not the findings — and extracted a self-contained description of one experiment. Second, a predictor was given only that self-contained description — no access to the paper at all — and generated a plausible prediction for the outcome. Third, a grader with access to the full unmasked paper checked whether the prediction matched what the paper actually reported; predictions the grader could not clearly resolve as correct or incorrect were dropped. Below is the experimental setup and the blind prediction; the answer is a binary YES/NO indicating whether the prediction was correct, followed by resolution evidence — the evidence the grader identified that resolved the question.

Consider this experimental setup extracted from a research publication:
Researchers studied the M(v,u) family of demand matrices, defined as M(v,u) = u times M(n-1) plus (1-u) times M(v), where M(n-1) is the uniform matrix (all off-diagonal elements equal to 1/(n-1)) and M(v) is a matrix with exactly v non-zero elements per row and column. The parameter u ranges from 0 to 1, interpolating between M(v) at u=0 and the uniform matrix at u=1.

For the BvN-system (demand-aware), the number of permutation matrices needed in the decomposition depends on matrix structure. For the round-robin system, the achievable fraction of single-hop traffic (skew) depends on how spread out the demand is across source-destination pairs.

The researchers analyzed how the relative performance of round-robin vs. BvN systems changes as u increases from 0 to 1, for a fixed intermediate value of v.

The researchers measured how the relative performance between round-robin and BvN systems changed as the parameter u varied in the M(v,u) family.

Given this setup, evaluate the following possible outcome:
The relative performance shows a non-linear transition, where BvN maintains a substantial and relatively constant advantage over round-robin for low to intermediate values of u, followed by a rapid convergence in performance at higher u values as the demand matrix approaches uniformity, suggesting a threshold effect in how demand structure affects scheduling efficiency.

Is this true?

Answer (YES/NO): NO